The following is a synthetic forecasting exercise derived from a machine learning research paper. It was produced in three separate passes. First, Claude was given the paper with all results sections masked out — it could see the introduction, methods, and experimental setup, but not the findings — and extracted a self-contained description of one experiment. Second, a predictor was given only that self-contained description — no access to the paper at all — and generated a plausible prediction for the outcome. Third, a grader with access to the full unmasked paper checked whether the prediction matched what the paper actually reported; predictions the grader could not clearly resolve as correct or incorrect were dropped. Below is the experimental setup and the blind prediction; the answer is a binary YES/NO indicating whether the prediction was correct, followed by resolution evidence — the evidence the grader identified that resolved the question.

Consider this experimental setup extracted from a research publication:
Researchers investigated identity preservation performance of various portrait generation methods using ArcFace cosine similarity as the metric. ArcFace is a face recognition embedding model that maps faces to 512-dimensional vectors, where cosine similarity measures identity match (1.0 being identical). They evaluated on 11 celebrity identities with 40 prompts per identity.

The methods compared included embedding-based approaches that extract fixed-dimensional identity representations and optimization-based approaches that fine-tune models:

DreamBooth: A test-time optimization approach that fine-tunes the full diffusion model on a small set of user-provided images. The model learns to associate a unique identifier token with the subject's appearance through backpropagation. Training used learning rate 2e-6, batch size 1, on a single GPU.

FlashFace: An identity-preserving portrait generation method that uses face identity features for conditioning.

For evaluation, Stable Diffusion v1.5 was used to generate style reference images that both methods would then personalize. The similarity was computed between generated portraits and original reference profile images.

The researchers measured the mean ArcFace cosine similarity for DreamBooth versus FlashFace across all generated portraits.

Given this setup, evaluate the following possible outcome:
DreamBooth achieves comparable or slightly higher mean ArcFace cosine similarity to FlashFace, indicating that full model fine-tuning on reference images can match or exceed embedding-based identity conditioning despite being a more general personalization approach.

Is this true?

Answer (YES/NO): YES